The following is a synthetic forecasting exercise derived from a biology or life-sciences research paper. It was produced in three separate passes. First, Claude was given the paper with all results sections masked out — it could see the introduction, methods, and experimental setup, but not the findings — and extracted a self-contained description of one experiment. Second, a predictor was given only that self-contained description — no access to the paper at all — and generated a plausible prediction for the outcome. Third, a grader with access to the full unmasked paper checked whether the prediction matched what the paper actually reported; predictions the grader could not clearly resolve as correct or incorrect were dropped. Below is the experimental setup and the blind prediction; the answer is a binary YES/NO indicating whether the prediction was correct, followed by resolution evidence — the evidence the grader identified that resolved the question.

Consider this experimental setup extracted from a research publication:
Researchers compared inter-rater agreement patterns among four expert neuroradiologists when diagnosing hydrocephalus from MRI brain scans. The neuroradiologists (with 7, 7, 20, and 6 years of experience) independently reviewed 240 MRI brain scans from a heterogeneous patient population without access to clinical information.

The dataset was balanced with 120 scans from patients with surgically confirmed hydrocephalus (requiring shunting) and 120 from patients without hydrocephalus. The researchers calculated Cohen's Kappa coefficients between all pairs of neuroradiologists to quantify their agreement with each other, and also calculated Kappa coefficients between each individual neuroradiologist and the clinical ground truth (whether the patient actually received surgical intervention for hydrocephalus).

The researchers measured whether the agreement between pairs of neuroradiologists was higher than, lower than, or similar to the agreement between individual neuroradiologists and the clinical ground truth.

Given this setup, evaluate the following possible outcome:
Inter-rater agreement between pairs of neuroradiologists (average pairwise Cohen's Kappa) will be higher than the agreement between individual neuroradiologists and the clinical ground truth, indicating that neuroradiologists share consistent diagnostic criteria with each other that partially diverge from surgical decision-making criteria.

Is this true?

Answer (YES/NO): YES